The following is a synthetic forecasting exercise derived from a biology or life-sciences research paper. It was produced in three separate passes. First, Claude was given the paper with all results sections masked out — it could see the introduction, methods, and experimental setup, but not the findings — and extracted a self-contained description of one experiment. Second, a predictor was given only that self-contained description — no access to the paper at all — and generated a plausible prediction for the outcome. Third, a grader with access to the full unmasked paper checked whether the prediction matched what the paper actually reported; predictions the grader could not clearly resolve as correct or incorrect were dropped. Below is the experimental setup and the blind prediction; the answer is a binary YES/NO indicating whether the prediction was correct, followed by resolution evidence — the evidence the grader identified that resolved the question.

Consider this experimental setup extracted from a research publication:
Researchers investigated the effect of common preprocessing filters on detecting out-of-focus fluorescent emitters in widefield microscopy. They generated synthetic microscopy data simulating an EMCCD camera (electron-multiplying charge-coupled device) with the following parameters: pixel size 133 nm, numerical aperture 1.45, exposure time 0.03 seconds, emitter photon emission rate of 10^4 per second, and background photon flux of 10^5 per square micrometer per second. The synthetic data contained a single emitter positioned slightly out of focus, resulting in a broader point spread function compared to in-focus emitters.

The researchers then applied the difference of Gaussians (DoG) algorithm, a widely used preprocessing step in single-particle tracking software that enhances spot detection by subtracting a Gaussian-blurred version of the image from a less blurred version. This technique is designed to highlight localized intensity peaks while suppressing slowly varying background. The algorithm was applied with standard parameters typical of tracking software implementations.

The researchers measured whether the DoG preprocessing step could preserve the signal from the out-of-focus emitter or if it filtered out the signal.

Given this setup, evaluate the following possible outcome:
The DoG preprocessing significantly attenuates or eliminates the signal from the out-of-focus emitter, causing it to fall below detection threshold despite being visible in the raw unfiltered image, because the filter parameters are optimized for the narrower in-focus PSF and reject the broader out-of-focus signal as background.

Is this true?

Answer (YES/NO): YES